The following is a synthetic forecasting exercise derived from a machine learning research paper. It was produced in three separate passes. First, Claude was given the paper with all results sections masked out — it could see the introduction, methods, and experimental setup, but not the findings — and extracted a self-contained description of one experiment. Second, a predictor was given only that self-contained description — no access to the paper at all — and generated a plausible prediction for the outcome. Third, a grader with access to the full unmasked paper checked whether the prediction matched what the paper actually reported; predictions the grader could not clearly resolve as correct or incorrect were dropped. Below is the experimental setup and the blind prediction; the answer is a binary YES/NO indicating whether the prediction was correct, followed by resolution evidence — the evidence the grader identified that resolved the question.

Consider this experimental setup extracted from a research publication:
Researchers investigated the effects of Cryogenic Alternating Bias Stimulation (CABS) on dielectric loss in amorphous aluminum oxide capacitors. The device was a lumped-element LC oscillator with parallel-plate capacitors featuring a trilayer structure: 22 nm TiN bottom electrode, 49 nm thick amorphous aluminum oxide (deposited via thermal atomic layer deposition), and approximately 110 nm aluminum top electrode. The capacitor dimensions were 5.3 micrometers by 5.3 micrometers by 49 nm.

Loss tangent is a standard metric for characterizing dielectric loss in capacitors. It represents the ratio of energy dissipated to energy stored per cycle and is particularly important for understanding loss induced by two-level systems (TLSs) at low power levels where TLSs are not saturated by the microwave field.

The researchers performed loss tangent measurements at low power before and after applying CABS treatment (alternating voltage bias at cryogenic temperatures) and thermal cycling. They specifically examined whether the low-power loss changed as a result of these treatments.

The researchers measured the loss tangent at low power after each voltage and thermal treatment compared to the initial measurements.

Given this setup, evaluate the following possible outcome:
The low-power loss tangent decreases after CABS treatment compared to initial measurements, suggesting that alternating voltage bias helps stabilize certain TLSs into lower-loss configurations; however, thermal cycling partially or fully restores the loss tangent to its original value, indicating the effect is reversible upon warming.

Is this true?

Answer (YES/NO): NO